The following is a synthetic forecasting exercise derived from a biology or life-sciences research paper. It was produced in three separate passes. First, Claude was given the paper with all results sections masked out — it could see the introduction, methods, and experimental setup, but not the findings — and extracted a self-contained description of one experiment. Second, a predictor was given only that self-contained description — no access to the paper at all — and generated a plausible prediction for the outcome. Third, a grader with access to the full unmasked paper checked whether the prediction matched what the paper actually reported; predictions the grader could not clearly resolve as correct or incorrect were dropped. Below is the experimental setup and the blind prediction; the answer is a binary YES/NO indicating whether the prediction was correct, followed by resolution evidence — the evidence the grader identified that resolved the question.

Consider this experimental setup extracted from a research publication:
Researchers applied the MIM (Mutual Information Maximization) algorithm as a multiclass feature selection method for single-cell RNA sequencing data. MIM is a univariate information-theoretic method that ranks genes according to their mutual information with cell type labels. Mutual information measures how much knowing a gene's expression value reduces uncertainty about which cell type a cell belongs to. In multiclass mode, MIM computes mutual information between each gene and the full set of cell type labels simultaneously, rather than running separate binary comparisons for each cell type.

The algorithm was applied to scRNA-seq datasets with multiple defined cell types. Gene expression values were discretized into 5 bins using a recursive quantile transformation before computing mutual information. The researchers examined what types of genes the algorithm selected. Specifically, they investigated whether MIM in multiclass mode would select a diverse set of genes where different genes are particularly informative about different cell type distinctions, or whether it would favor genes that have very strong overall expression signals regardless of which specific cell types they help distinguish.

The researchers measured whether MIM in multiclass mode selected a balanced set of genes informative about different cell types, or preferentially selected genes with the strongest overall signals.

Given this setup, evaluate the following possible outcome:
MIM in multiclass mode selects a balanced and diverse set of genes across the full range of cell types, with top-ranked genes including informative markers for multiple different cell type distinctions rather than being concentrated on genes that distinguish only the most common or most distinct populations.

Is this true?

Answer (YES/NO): NO